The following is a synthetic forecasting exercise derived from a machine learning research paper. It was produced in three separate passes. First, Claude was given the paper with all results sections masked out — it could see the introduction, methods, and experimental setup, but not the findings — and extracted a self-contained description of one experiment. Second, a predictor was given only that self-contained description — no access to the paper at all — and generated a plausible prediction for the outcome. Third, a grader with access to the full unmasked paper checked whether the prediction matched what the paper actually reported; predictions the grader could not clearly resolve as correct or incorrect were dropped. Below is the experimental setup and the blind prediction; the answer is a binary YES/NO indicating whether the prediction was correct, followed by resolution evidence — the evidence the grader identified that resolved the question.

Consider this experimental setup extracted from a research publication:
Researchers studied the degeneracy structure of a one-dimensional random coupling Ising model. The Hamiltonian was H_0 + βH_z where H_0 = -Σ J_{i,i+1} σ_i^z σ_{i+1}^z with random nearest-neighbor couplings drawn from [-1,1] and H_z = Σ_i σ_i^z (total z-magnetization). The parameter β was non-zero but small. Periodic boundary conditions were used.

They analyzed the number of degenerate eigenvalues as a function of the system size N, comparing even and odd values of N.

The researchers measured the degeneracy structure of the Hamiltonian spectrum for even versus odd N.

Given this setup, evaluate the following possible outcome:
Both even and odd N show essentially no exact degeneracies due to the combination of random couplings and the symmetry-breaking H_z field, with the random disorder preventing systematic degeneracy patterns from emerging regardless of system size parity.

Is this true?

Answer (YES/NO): NO